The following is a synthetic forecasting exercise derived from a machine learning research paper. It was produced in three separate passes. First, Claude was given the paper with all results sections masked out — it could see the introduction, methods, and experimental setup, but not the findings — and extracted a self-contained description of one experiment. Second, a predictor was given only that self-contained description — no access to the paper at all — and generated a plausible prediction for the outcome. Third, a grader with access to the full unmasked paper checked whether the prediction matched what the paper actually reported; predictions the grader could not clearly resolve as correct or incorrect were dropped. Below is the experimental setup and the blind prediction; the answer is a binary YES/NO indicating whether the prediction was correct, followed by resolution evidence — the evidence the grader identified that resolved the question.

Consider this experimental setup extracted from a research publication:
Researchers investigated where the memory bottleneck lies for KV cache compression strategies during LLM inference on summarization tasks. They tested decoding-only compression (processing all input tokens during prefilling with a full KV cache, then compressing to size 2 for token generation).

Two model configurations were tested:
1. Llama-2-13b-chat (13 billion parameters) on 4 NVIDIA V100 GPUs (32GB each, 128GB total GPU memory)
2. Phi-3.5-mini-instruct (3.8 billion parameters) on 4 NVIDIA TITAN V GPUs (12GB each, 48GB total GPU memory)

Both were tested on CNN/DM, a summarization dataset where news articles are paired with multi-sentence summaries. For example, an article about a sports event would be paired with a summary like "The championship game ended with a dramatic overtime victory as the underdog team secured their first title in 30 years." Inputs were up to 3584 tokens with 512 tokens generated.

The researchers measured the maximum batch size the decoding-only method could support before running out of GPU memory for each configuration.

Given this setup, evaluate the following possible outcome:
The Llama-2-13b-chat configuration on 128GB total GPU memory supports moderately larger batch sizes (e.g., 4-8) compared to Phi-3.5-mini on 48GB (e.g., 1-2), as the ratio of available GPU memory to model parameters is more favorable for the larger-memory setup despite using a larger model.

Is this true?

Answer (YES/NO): YES